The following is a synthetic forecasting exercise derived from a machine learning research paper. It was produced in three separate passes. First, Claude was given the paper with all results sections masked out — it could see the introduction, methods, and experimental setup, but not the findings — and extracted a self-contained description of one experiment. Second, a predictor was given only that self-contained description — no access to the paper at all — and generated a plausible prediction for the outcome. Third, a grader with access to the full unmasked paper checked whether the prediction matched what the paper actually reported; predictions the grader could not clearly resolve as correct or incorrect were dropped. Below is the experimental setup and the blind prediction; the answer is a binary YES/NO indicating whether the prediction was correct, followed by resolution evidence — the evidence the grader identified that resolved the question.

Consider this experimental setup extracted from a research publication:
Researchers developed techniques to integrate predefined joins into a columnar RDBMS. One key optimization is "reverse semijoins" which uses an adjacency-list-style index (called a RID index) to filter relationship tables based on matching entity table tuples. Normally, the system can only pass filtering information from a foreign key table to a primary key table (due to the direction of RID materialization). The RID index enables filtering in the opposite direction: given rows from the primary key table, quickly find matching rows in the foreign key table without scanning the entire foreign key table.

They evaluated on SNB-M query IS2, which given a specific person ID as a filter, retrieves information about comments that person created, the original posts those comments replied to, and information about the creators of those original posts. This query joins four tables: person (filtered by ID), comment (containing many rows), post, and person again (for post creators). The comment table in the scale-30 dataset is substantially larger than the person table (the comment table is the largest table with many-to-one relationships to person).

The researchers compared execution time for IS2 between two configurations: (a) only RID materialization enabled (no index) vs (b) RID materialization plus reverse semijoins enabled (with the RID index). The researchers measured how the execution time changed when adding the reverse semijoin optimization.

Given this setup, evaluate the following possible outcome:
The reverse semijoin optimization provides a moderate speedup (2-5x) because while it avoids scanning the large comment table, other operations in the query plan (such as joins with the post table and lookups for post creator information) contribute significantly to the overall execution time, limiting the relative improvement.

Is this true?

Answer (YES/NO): NO